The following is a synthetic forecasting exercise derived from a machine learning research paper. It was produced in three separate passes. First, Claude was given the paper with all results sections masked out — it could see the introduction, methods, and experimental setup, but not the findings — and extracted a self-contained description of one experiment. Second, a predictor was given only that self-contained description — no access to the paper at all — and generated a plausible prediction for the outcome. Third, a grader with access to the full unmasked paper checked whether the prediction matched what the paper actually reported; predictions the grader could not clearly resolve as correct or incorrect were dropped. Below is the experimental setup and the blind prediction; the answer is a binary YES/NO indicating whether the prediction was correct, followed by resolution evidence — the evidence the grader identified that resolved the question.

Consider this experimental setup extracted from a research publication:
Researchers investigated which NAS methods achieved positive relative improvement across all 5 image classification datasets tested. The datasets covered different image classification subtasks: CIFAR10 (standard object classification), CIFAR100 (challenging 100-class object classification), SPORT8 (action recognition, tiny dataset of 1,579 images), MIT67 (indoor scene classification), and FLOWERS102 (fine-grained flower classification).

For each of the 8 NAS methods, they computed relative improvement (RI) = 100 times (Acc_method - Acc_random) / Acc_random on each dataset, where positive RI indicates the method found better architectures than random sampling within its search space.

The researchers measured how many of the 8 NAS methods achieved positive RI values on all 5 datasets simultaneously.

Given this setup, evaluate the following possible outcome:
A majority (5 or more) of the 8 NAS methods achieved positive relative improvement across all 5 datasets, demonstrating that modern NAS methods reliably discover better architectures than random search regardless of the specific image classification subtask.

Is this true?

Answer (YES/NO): NO